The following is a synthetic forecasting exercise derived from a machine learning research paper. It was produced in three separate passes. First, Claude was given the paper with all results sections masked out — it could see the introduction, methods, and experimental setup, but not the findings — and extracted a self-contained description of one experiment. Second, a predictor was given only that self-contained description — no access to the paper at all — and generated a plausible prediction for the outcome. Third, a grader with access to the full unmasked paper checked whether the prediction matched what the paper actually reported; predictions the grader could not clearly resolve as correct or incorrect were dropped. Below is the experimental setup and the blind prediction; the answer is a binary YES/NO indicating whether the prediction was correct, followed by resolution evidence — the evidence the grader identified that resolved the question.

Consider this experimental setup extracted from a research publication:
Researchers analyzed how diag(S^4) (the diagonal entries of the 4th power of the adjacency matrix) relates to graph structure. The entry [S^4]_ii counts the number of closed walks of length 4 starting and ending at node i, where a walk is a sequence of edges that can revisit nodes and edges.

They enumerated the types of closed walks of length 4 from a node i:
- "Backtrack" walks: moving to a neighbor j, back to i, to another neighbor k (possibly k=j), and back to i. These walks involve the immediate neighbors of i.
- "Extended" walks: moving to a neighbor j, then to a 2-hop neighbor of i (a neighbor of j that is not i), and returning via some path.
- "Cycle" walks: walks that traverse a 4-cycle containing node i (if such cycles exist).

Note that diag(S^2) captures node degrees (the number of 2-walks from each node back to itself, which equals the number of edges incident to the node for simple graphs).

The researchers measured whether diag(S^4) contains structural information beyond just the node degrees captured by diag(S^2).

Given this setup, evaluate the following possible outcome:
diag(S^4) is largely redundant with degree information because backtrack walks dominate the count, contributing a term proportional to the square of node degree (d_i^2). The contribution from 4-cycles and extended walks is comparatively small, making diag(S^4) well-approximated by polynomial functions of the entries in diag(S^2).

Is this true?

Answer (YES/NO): NO